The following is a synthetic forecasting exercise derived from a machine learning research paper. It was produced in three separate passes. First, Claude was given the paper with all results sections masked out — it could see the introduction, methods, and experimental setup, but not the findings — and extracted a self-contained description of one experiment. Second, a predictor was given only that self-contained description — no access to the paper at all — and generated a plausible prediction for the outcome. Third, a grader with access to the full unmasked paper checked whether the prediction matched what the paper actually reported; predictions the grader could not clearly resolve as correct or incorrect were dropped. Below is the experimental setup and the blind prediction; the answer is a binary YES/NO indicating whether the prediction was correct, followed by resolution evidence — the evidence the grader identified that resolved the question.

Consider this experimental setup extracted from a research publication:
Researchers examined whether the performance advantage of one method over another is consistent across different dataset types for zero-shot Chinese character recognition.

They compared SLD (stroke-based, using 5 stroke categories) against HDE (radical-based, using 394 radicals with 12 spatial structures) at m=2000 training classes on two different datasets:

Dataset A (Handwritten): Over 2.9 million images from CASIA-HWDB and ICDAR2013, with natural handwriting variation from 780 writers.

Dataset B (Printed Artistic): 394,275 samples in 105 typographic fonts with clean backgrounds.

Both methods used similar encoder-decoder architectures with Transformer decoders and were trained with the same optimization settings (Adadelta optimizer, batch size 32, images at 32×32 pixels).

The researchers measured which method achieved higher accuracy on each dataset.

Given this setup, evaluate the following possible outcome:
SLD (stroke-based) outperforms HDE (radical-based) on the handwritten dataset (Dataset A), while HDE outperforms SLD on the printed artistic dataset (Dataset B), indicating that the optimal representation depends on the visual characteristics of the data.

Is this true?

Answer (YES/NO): NO